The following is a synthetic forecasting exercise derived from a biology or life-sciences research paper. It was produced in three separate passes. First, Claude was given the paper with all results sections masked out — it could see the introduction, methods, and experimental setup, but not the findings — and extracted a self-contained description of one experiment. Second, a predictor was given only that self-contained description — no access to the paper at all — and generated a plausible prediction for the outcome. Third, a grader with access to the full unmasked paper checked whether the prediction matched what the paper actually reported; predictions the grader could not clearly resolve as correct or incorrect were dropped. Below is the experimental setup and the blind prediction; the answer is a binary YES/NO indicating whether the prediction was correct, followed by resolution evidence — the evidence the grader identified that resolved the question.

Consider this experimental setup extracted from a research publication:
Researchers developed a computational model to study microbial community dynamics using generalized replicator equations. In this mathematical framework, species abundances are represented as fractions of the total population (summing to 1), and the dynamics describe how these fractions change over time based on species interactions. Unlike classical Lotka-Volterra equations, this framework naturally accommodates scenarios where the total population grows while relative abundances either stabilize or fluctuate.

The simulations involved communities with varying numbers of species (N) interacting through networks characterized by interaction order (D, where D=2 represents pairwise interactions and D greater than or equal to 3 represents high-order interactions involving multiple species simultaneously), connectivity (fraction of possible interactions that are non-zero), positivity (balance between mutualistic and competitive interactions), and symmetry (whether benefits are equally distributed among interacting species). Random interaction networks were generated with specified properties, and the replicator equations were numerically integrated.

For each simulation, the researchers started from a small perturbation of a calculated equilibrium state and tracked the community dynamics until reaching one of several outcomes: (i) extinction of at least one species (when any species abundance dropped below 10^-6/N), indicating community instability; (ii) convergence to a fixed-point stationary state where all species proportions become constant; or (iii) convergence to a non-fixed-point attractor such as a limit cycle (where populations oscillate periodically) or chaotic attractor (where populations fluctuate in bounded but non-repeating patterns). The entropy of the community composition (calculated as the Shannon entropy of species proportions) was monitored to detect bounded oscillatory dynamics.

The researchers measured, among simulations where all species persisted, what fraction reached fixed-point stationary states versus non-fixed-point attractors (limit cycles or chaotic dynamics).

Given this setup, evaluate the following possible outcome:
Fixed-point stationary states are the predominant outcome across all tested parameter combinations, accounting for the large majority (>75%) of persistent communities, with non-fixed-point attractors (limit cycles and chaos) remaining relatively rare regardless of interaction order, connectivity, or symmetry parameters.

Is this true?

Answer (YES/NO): YES